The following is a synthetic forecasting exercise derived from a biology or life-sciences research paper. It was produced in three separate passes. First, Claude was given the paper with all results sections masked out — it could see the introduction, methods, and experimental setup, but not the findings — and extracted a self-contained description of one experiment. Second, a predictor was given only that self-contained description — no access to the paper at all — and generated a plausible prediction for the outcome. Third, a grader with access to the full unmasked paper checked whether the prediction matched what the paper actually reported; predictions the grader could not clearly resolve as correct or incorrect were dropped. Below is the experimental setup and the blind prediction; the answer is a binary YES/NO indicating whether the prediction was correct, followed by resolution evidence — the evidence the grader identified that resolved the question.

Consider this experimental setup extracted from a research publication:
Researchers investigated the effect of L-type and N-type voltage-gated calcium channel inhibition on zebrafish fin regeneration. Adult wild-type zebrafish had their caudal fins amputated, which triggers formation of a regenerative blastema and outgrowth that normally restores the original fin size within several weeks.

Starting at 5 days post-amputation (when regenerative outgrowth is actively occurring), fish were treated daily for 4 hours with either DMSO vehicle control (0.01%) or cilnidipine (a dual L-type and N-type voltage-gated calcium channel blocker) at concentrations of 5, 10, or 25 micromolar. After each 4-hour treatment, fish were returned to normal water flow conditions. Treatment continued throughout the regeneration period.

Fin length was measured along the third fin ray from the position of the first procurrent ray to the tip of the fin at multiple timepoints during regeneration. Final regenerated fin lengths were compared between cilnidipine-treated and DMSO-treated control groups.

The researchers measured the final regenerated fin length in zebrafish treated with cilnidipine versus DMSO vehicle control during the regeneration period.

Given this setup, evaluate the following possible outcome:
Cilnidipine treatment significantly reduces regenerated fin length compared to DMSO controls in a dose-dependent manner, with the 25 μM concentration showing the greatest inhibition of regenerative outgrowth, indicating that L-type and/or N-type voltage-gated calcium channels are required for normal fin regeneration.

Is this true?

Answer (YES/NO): NO